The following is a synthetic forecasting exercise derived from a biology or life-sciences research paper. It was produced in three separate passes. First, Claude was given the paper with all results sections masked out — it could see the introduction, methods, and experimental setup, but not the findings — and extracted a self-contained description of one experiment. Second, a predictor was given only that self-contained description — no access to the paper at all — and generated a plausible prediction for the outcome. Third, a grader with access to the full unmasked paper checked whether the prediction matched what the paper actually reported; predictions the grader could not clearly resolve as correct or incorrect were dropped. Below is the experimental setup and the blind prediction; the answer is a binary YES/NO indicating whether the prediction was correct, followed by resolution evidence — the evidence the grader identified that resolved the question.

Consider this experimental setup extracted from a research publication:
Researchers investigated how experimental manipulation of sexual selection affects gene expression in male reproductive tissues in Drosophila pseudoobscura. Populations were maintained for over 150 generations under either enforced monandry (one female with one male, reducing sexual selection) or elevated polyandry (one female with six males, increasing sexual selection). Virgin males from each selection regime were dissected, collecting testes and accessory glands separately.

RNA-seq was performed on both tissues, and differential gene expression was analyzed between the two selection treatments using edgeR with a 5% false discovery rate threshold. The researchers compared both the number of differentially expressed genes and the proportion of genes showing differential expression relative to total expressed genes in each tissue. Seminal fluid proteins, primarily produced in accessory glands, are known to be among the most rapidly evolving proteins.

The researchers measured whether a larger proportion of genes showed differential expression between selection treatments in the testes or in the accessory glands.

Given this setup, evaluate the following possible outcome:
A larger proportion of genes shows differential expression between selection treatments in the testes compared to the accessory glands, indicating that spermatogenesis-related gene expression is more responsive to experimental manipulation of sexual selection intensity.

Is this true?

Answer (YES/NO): YES